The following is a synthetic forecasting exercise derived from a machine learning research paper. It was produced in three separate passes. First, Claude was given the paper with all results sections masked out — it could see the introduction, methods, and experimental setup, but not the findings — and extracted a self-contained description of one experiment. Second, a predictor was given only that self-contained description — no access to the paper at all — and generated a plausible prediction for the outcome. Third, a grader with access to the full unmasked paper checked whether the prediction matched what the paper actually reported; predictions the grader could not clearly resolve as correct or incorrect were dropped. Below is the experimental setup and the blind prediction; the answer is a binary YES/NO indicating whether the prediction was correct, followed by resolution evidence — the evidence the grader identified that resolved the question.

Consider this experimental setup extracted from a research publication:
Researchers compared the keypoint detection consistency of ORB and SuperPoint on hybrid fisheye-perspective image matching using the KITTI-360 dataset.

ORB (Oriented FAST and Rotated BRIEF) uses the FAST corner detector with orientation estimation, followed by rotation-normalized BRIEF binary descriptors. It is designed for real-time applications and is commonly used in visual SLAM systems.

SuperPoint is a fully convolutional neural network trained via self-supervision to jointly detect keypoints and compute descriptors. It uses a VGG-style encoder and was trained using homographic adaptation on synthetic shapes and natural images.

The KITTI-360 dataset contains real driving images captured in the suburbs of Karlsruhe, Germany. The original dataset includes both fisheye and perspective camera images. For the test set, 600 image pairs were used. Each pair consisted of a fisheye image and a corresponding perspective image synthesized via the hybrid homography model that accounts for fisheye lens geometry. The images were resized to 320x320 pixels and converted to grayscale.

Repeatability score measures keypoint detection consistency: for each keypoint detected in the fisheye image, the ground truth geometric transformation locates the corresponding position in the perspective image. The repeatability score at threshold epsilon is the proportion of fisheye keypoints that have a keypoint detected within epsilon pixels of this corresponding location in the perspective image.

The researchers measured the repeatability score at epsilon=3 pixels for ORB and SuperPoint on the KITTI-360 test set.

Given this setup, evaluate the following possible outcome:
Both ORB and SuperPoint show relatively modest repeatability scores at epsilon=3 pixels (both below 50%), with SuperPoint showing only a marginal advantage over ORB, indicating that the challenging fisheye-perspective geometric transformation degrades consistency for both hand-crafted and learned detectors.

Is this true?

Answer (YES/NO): NO